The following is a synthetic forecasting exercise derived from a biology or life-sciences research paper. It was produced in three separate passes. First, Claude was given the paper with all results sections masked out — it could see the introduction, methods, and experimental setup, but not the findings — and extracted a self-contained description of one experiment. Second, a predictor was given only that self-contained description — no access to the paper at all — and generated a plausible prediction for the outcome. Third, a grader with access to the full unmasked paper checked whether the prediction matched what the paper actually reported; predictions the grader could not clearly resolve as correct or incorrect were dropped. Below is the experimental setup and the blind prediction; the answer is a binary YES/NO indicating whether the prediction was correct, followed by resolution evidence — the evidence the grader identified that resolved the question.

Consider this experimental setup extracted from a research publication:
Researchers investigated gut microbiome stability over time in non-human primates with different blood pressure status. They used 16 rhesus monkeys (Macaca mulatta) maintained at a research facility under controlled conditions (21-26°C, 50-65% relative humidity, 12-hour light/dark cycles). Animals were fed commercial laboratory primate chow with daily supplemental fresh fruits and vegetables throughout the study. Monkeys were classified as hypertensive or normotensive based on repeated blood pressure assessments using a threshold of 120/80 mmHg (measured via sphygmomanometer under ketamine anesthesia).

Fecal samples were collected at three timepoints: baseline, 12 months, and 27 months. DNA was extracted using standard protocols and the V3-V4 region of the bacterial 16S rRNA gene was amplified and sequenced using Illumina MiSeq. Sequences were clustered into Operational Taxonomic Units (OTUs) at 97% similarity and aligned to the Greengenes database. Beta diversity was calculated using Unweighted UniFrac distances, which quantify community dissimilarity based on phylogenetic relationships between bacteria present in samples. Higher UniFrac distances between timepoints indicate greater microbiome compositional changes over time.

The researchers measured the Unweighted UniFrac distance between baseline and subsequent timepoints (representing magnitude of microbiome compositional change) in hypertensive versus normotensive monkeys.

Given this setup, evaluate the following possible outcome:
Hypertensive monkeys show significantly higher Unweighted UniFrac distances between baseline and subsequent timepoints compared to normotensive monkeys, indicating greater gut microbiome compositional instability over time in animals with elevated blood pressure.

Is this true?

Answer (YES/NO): NO